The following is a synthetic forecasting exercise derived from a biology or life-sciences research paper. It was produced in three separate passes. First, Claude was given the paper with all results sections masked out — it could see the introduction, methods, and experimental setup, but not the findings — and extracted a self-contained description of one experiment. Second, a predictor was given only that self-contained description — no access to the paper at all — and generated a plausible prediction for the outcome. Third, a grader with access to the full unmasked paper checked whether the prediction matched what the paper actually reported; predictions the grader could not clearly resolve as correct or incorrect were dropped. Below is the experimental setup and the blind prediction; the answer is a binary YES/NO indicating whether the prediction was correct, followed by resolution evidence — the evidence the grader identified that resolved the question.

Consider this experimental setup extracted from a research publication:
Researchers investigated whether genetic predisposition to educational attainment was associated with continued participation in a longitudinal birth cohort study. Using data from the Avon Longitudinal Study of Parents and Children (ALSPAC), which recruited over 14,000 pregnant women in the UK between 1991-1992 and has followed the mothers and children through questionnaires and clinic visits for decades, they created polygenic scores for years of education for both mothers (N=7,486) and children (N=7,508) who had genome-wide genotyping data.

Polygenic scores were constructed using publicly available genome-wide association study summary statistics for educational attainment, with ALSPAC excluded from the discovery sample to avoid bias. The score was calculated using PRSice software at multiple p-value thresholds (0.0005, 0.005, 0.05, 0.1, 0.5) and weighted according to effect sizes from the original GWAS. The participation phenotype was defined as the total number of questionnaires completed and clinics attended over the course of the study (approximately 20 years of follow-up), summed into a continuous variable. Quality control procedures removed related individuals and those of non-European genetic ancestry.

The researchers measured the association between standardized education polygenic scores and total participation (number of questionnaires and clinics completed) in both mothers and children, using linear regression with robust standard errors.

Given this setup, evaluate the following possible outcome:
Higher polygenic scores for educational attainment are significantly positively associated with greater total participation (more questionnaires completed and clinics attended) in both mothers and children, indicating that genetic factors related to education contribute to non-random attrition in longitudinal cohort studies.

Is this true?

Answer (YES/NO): YES